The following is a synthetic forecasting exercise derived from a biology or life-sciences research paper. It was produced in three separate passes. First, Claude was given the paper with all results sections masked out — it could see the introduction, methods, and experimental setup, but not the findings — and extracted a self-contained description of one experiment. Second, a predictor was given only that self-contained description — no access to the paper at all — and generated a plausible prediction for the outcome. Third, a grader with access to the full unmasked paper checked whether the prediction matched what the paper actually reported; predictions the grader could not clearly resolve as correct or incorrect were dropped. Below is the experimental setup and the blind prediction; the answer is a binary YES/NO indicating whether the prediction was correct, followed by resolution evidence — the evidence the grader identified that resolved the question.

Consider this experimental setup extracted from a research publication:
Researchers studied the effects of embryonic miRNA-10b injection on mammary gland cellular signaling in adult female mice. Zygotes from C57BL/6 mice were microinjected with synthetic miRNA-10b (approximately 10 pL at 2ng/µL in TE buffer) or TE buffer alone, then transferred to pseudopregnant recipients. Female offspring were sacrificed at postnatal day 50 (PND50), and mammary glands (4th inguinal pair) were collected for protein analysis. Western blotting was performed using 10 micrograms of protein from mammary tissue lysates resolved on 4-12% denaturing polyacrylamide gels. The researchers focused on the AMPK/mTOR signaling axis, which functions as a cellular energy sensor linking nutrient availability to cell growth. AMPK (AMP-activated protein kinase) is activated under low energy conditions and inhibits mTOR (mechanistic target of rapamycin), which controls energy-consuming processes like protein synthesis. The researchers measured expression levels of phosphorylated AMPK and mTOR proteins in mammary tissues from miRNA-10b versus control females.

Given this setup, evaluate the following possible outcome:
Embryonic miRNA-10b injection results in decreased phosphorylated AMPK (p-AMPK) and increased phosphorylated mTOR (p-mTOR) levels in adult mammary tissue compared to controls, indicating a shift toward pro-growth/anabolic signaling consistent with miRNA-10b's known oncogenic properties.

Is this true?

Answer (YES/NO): YES